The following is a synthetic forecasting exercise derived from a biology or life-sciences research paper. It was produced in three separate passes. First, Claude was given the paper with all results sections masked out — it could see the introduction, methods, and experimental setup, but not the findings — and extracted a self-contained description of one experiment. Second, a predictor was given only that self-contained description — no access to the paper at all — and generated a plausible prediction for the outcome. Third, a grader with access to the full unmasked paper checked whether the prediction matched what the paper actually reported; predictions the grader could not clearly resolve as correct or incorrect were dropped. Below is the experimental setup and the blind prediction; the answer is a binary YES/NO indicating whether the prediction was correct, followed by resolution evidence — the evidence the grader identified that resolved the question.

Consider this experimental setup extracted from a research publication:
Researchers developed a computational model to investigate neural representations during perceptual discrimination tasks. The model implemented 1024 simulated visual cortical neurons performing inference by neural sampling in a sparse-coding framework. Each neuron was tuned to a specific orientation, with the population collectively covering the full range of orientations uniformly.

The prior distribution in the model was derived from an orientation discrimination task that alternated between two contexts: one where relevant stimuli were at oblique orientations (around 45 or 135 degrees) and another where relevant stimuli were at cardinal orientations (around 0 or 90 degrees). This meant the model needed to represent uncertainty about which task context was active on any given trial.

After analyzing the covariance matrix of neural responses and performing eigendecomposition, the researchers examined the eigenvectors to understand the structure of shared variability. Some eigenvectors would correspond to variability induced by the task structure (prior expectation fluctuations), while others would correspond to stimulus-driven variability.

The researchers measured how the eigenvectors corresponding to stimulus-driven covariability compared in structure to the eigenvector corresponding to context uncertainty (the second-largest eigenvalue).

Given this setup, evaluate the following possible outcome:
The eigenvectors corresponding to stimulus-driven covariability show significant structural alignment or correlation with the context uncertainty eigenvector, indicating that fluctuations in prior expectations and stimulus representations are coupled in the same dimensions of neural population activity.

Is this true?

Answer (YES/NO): NO